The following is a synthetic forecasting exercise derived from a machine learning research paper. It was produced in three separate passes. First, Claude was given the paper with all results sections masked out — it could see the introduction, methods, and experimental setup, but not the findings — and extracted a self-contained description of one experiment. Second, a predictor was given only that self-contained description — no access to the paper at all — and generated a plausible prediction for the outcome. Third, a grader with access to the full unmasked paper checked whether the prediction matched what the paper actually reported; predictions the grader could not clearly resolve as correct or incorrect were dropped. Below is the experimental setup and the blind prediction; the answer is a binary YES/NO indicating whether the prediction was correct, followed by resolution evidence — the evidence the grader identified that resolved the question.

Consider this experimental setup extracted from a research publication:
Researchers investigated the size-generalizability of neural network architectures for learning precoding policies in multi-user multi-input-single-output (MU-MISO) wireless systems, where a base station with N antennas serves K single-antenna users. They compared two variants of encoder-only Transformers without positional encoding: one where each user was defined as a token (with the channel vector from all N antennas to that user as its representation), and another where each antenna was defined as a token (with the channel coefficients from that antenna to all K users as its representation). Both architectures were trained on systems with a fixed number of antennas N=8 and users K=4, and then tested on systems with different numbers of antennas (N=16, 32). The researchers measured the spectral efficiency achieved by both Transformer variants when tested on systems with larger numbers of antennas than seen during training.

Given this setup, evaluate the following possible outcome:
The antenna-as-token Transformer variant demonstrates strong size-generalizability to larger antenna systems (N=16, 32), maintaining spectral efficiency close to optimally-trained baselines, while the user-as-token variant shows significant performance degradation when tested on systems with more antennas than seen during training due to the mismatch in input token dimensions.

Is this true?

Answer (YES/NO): NO